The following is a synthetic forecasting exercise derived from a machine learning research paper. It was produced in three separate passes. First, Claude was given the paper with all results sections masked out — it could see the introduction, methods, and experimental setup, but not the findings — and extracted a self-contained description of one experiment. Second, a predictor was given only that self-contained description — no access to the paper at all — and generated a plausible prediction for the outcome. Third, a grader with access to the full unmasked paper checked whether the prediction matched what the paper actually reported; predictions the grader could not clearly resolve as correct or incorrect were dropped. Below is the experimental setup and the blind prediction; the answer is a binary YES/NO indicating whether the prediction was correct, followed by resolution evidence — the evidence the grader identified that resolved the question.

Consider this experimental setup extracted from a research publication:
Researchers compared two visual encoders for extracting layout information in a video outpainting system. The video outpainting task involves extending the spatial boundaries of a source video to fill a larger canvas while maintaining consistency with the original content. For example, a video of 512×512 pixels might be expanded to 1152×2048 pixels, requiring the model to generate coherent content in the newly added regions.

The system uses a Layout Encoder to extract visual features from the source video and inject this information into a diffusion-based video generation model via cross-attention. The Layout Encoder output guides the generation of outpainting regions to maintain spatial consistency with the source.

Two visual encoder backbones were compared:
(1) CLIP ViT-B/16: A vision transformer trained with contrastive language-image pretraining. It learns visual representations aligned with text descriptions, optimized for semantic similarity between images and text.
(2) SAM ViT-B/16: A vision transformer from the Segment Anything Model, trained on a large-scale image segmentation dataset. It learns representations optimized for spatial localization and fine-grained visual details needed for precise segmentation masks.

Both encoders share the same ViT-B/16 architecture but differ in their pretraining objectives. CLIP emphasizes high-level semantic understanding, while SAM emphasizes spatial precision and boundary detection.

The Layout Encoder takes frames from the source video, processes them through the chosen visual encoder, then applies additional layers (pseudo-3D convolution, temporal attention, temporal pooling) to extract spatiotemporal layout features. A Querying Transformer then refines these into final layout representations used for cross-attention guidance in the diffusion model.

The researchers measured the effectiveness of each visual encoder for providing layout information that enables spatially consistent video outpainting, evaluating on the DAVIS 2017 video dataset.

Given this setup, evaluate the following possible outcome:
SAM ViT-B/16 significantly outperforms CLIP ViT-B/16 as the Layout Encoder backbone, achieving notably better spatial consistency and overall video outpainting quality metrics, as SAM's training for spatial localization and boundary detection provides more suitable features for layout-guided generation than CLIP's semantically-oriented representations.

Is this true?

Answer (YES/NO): NO